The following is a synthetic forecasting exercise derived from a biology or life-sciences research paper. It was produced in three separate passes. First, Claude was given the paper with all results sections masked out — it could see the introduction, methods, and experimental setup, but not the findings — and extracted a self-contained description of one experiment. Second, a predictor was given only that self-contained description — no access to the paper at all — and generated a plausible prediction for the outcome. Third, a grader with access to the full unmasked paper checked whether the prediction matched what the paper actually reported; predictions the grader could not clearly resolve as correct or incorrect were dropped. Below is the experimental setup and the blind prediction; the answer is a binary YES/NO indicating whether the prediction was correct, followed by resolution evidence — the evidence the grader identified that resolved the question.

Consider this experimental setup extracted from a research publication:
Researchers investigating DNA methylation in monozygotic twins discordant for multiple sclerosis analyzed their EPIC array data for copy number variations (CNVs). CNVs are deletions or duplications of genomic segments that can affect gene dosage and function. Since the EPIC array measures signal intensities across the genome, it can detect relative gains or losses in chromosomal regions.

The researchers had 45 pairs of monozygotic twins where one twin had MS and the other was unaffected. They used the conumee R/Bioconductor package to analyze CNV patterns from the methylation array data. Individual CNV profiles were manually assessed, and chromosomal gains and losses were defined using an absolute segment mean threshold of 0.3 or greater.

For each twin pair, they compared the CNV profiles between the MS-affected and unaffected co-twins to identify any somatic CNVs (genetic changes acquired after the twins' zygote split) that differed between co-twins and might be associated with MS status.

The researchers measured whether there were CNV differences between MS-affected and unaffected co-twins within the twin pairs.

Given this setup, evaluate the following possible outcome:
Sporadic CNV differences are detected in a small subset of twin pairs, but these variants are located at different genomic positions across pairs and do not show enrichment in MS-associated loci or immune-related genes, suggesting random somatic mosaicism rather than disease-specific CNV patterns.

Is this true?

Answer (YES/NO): NO